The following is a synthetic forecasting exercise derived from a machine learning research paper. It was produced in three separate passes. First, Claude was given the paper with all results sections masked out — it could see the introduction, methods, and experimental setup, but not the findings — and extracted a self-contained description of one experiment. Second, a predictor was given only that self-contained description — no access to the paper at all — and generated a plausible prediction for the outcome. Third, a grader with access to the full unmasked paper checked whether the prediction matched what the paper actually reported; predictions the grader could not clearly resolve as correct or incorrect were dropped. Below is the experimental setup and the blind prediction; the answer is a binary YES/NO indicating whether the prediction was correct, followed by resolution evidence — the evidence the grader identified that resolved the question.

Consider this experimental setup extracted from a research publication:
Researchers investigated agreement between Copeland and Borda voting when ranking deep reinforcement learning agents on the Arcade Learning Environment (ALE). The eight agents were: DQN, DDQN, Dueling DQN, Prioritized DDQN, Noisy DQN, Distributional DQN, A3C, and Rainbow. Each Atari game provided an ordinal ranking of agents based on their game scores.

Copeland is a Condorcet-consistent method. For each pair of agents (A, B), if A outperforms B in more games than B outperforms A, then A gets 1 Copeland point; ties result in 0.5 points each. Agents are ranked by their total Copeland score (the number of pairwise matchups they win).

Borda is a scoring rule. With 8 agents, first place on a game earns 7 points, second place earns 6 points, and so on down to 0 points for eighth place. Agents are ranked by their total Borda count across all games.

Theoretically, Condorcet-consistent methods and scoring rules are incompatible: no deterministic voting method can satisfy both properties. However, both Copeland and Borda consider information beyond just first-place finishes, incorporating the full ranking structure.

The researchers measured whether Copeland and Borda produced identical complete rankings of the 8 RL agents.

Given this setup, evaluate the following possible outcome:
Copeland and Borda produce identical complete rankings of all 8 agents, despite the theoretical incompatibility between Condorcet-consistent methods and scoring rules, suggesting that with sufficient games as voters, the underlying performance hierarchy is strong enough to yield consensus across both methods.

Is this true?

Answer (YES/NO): YES